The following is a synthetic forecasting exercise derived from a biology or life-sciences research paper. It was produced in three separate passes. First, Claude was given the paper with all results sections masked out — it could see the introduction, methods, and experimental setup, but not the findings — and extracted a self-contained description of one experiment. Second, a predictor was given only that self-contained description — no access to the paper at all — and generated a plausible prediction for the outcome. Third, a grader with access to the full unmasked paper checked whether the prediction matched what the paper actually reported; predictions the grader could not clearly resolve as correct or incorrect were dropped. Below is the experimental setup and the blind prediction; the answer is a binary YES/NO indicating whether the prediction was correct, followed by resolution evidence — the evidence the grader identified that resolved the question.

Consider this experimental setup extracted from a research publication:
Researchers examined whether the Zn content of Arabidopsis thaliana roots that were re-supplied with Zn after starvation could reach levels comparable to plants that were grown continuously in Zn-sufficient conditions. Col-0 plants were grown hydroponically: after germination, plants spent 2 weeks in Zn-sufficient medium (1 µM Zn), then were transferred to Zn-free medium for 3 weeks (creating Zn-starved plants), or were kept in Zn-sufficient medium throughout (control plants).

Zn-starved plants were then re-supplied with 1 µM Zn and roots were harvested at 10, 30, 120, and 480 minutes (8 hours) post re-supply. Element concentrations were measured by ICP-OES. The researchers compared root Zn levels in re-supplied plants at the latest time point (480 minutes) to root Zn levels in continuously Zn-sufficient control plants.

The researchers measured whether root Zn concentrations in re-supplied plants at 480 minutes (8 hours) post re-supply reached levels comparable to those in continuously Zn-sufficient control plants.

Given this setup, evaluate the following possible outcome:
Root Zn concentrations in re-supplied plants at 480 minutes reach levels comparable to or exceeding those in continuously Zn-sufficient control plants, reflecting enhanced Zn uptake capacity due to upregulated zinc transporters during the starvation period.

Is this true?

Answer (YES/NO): NO